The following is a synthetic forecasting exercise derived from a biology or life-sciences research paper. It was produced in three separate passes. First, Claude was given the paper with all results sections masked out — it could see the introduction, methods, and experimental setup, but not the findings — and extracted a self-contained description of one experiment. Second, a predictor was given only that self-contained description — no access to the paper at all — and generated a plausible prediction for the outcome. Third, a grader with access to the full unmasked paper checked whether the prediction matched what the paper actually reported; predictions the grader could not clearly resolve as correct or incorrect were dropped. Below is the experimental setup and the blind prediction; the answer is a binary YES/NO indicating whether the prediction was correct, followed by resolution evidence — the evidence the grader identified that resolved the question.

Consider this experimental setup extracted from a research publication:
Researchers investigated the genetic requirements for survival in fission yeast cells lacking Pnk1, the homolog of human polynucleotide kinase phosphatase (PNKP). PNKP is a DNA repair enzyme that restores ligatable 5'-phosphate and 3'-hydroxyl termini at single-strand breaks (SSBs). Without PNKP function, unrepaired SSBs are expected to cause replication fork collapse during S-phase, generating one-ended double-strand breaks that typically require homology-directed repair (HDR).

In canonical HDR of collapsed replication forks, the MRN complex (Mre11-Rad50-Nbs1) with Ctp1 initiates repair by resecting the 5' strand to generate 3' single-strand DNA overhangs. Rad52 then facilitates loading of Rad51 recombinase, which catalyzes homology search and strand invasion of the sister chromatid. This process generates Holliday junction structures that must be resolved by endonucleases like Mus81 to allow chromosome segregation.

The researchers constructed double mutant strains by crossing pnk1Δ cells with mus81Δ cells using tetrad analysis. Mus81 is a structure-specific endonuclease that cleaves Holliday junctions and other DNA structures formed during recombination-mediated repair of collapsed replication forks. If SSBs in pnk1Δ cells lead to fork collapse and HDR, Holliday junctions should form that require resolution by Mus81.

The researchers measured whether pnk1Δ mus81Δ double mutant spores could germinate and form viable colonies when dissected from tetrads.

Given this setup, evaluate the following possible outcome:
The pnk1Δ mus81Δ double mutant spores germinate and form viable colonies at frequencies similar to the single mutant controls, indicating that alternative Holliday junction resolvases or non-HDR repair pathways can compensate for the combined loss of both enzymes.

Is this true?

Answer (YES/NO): NO